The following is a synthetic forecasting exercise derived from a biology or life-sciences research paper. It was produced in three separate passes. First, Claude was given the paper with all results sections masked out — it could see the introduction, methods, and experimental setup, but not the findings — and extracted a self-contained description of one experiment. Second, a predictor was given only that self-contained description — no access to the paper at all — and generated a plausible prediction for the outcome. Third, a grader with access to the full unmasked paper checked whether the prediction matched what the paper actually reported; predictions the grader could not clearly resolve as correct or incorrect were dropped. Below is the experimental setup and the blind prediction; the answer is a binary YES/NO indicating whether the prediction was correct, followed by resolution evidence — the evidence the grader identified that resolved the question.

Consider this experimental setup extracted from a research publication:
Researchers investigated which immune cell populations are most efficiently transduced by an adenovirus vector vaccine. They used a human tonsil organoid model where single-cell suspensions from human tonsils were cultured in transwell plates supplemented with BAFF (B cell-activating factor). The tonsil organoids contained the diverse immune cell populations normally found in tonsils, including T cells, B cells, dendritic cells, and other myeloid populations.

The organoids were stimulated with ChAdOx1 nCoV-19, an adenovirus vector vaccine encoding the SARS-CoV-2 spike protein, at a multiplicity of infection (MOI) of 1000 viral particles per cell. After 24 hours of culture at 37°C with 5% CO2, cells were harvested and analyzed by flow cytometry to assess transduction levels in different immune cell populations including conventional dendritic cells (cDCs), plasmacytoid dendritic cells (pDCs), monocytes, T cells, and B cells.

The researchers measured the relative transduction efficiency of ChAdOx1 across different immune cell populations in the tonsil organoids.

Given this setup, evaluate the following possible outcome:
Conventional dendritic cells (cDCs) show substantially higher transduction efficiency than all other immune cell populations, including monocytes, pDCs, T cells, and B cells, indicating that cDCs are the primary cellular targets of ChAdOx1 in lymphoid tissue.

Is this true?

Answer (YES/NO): NO